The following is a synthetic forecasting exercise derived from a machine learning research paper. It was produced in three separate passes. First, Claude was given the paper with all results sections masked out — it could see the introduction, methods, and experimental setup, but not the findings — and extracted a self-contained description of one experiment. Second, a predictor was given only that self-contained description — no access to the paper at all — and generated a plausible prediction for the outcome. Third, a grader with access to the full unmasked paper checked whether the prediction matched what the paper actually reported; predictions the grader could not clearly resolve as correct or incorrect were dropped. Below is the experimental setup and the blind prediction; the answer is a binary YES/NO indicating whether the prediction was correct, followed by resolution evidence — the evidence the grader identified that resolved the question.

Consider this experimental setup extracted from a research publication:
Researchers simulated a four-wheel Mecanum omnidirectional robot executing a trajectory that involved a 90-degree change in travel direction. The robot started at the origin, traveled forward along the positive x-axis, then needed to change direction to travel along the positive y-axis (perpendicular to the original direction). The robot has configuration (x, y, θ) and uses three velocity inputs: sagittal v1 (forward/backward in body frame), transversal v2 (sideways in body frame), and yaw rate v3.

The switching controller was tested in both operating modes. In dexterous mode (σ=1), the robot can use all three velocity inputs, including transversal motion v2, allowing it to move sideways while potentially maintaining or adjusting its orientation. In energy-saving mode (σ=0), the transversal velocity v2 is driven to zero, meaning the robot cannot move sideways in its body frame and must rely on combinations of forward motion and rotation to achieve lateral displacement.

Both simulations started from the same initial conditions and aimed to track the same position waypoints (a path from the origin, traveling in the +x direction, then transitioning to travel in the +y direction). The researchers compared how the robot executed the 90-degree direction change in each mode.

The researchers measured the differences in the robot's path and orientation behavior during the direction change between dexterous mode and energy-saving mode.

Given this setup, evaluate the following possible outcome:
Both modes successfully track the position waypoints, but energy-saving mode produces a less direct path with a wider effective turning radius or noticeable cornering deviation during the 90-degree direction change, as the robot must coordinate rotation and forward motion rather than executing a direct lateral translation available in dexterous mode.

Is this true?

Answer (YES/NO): NO